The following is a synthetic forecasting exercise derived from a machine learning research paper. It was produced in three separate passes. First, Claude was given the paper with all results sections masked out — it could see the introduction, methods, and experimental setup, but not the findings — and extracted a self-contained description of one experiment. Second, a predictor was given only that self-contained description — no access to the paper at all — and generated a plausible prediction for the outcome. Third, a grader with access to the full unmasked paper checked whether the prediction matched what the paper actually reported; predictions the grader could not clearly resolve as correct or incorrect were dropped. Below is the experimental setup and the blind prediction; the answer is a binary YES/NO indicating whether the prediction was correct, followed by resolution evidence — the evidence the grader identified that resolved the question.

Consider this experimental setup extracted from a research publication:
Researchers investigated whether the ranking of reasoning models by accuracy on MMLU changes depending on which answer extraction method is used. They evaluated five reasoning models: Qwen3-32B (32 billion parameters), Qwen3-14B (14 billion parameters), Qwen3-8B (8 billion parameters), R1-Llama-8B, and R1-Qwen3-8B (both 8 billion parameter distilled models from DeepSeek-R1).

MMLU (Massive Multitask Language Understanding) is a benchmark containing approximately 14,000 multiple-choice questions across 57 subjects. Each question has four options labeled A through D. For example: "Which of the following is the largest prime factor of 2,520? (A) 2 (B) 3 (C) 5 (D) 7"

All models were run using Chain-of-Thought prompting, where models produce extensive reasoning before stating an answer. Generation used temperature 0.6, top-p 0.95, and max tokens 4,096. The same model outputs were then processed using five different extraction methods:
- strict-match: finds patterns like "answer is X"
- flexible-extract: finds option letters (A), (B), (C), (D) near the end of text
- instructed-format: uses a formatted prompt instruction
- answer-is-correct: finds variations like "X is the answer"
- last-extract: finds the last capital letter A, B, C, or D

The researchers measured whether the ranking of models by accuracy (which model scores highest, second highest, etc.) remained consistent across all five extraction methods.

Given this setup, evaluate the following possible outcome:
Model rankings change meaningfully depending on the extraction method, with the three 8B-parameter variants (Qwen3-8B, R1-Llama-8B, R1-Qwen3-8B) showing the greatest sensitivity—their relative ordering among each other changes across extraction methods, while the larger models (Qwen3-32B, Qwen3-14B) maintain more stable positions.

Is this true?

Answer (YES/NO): NO